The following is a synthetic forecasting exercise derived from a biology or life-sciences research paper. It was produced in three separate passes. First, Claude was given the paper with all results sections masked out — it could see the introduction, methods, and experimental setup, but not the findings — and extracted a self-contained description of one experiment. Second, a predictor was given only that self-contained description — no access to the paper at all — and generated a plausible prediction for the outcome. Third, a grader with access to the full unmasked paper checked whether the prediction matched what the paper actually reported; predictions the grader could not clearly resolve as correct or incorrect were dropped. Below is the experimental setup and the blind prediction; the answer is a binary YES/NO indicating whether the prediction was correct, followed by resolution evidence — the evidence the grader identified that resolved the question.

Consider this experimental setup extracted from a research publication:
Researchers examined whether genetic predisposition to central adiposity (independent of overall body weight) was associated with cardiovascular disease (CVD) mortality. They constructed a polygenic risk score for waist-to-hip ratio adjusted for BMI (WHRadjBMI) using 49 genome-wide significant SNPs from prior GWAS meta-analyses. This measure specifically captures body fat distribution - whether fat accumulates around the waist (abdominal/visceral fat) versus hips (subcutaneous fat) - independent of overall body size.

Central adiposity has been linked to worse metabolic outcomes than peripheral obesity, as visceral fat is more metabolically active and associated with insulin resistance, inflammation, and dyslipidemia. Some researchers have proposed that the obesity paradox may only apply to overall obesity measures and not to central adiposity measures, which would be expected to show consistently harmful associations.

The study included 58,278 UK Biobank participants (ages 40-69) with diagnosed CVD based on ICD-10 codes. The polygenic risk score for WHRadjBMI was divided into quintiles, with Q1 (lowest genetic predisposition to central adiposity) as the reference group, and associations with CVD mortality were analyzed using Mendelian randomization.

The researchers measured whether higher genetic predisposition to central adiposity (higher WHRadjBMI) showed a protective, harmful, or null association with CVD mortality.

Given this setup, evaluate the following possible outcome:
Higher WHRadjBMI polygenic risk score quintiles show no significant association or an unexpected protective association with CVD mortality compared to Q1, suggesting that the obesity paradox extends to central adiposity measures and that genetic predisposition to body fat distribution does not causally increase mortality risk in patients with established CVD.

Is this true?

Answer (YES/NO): NO